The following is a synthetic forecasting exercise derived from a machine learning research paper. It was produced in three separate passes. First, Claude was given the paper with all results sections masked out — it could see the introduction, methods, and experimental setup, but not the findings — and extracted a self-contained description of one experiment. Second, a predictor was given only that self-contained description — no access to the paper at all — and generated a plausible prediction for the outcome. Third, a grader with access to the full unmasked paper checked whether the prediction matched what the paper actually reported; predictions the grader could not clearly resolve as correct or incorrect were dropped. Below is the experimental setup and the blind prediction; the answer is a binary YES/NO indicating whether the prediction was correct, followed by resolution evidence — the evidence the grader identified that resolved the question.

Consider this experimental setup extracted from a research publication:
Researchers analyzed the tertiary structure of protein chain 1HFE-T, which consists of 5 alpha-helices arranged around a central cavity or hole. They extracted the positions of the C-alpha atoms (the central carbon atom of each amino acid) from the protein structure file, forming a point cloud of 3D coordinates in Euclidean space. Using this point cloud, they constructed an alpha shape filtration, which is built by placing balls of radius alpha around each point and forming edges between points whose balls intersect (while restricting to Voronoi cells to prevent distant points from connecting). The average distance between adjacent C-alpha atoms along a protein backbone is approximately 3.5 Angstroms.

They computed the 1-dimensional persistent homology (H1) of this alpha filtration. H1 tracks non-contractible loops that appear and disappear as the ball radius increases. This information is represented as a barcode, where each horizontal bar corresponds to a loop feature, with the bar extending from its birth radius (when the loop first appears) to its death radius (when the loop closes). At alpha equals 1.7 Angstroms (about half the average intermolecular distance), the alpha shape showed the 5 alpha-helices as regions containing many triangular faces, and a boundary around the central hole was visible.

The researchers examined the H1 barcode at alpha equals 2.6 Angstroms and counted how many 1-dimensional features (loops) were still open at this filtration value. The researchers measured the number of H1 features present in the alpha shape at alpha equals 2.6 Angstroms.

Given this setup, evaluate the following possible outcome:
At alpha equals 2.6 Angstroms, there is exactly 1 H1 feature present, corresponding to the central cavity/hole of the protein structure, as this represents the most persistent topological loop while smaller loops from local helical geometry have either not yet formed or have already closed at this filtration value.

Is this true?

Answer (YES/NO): YES